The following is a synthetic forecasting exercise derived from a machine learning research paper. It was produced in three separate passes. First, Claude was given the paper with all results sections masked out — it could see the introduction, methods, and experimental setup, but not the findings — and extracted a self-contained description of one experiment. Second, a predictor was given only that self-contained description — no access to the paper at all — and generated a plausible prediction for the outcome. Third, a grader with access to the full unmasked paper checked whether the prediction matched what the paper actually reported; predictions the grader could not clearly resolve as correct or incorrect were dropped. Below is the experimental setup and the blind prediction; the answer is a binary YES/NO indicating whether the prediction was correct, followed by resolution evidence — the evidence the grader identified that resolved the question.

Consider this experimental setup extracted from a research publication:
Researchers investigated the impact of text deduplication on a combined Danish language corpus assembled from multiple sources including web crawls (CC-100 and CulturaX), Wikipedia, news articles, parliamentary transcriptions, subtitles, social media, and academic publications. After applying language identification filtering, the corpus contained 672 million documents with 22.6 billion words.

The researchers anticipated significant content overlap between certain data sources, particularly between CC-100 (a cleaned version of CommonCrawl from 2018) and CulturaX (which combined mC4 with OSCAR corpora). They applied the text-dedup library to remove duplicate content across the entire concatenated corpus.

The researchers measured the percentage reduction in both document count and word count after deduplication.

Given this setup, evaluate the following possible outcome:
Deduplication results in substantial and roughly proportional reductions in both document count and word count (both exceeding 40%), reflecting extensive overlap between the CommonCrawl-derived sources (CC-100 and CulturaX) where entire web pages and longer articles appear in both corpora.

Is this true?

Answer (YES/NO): NO